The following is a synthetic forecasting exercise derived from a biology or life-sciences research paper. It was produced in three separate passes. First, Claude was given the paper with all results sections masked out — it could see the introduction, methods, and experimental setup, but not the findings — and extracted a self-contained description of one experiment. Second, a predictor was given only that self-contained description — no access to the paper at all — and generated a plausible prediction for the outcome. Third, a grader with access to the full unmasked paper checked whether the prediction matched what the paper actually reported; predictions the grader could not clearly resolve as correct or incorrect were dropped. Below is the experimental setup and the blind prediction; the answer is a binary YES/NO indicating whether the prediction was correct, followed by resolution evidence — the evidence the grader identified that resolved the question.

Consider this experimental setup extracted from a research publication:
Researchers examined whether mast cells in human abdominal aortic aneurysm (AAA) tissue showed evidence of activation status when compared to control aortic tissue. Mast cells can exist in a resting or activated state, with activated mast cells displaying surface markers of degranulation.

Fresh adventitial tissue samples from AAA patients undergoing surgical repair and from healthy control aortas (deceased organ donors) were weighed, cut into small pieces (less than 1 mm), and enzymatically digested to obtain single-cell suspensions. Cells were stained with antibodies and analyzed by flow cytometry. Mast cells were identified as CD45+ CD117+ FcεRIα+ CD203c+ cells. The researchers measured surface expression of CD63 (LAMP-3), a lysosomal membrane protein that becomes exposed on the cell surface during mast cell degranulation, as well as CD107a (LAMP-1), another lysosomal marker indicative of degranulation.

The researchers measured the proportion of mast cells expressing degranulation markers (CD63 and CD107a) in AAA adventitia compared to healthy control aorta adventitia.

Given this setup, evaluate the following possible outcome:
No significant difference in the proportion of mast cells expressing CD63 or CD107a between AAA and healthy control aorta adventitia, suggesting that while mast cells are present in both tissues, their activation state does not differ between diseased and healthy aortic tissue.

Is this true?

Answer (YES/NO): NO